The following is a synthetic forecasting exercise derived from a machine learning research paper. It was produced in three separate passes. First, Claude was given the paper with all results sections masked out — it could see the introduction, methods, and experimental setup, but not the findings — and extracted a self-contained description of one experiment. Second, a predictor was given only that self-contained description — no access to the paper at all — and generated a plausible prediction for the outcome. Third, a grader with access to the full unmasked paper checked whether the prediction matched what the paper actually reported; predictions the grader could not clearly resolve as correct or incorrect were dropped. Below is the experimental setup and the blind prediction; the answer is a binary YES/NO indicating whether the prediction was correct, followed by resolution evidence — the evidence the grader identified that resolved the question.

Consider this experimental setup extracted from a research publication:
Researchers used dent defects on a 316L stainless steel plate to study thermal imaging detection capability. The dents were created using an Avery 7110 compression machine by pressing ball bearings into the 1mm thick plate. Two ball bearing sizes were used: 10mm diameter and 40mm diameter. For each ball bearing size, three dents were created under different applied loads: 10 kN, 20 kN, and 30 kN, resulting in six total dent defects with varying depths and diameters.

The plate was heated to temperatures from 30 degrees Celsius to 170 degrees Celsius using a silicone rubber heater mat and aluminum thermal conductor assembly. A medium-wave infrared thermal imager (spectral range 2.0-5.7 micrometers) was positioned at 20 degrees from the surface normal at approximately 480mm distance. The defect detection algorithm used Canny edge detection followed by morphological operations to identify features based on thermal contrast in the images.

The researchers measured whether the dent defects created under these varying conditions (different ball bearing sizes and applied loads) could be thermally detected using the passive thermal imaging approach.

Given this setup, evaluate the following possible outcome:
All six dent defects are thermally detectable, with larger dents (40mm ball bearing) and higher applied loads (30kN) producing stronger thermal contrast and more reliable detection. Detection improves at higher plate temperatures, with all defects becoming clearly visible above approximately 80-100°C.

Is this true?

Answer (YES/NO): NO